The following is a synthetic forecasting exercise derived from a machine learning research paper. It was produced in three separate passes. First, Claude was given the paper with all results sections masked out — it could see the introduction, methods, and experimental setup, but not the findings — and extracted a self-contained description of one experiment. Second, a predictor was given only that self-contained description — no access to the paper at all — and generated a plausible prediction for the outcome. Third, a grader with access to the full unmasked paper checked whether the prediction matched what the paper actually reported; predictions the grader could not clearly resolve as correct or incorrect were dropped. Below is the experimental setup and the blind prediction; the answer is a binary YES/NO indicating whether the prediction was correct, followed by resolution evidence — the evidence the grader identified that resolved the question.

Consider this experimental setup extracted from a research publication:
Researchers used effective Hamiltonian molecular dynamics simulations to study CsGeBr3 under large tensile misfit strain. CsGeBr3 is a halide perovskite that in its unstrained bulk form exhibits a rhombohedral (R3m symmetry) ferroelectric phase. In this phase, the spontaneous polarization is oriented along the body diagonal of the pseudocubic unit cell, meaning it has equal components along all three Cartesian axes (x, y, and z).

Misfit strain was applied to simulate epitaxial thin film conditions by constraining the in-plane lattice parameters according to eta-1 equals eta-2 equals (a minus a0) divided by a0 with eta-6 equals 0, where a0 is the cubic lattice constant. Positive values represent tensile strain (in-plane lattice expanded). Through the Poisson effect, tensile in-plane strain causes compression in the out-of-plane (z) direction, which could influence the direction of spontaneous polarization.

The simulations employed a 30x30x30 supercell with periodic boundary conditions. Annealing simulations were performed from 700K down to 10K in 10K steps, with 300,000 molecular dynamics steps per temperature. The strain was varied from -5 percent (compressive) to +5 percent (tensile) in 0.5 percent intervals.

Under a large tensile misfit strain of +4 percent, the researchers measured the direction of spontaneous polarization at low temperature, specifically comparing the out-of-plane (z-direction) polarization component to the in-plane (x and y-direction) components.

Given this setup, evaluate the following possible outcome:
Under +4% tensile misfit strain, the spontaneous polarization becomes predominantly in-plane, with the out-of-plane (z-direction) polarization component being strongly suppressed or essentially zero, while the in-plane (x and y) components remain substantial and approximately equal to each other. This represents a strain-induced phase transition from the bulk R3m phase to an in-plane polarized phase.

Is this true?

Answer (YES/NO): NO